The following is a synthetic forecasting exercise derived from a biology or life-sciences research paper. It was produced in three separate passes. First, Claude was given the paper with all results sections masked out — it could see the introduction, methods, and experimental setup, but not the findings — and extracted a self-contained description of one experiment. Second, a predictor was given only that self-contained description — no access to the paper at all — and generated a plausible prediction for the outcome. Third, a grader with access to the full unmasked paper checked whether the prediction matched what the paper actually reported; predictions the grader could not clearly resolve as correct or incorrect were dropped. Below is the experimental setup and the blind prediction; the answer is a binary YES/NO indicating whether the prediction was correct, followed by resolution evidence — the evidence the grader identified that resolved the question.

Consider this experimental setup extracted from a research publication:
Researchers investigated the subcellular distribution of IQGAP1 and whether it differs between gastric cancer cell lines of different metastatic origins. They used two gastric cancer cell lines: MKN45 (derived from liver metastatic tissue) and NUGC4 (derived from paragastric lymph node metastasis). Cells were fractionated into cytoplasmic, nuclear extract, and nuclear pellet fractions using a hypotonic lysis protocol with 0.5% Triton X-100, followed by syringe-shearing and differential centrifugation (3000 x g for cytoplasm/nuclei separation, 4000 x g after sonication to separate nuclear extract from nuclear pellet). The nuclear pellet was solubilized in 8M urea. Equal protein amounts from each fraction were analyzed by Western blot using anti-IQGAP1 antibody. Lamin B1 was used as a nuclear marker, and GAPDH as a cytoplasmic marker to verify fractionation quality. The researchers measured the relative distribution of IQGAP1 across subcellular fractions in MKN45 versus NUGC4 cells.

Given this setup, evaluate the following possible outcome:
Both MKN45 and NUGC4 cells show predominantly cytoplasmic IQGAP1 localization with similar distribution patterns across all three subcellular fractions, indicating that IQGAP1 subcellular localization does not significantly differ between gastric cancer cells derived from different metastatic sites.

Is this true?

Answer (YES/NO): NO